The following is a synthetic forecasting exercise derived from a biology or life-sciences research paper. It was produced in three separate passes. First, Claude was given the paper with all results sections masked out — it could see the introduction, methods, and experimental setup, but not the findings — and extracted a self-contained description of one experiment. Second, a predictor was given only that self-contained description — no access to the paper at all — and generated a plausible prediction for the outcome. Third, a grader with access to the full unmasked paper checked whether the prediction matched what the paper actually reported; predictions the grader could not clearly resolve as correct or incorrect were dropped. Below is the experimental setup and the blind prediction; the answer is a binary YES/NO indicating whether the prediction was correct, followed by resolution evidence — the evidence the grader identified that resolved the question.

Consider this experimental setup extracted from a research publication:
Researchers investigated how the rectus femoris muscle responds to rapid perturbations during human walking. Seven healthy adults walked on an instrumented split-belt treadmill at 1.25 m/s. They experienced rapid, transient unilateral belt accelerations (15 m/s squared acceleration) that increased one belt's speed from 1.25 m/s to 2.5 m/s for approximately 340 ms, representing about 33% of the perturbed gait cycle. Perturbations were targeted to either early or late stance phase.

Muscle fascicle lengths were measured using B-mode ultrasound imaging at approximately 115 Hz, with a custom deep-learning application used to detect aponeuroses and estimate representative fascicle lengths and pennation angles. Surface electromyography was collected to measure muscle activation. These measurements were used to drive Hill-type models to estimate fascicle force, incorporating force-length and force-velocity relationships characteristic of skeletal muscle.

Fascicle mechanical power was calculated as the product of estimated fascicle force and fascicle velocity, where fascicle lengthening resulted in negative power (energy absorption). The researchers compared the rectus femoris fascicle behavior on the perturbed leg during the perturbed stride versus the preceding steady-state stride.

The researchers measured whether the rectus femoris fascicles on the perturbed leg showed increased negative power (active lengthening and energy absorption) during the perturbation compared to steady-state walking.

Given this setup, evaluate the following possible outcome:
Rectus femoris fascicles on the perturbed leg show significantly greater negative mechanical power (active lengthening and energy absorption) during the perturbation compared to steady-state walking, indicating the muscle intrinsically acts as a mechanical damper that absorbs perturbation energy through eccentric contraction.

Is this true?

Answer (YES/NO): NO